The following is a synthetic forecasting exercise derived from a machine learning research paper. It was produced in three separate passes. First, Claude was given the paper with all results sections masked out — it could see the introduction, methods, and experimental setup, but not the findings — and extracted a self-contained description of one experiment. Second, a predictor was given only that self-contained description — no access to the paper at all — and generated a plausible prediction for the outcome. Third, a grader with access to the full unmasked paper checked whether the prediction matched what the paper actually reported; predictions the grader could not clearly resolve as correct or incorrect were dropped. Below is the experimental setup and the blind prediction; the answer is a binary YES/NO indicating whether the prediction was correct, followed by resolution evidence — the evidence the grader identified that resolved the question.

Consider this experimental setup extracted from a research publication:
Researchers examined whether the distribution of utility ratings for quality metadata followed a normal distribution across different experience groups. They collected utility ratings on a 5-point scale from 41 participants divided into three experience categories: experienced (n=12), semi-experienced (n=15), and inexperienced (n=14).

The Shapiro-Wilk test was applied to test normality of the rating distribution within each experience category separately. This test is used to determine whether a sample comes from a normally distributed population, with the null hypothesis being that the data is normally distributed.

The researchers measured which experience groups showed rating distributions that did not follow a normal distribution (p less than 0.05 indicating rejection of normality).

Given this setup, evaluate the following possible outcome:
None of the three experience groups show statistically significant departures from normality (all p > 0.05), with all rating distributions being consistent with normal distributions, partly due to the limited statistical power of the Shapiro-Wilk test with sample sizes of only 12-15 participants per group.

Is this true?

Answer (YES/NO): NO